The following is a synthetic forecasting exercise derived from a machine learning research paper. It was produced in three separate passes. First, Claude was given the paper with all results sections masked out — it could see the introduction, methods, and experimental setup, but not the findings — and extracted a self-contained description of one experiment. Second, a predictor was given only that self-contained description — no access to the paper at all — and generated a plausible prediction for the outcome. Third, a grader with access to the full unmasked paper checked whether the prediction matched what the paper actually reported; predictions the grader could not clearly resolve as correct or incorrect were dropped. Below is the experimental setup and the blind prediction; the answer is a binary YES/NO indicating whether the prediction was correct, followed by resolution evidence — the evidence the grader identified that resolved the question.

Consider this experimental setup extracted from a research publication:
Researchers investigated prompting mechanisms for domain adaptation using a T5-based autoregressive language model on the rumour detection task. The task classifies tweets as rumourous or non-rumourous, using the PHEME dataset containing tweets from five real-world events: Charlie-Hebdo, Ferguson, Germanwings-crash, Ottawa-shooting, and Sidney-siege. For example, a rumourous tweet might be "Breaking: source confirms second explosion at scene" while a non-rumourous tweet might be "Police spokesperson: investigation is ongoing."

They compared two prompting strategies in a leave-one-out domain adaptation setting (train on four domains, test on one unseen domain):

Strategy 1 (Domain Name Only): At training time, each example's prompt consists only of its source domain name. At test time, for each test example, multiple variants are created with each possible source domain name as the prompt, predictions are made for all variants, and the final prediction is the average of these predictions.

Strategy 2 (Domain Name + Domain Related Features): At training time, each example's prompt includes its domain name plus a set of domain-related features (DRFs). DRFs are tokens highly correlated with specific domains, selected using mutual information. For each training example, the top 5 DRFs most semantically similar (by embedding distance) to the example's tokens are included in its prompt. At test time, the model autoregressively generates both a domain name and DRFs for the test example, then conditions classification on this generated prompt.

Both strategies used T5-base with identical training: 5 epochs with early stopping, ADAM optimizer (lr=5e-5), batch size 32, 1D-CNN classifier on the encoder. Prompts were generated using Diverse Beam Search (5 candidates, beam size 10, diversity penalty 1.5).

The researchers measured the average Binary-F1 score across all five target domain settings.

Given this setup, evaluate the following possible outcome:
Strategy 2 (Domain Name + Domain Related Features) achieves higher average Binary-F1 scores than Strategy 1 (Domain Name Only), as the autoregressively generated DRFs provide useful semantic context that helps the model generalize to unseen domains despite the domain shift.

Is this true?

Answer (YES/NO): YES